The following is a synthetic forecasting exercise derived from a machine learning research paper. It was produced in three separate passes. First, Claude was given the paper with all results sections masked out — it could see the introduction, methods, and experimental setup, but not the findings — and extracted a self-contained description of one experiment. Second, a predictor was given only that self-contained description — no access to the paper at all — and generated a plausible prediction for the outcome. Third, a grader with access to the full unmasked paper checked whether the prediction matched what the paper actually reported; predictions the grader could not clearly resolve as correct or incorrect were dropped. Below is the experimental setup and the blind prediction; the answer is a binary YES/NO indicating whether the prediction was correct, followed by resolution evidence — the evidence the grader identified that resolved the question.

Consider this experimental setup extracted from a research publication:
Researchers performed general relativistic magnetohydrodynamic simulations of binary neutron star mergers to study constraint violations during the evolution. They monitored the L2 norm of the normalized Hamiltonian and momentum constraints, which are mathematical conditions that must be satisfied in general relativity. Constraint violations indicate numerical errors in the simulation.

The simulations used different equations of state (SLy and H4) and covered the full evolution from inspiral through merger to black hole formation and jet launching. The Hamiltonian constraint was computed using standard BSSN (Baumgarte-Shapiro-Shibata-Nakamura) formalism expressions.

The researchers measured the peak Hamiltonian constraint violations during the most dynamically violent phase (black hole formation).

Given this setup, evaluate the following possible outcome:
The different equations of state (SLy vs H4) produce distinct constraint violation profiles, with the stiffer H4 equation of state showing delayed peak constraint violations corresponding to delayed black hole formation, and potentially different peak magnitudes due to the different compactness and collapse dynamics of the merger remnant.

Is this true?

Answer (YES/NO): NO